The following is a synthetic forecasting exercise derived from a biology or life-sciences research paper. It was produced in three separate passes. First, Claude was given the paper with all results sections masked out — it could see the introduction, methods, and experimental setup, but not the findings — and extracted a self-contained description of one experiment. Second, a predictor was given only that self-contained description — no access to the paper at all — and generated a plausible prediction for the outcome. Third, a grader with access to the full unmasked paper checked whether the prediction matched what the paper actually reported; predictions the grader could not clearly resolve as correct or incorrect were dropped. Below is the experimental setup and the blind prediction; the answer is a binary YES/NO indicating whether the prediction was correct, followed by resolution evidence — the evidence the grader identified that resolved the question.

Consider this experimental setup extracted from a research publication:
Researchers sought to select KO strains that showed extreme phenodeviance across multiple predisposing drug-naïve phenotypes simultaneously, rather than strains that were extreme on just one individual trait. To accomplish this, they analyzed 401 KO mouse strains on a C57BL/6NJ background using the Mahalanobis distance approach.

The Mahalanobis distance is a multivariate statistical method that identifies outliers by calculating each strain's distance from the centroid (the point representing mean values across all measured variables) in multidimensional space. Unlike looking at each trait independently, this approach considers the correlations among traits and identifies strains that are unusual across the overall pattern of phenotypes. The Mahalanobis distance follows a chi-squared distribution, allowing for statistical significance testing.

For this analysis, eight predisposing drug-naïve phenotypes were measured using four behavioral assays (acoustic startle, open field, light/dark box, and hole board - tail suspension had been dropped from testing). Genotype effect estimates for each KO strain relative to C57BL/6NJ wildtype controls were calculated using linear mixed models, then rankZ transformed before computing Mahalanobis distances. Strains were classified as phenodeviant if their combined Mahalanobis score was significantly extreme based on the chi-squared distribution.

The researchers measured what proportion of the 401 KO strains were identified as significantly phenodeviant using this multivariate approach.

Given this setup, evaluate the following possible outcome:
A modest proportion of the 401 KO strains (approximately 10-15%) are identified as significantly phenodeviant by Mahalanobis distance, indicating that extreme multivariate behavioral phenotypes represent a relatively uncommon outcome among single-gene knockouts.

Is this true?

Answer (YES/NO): NO